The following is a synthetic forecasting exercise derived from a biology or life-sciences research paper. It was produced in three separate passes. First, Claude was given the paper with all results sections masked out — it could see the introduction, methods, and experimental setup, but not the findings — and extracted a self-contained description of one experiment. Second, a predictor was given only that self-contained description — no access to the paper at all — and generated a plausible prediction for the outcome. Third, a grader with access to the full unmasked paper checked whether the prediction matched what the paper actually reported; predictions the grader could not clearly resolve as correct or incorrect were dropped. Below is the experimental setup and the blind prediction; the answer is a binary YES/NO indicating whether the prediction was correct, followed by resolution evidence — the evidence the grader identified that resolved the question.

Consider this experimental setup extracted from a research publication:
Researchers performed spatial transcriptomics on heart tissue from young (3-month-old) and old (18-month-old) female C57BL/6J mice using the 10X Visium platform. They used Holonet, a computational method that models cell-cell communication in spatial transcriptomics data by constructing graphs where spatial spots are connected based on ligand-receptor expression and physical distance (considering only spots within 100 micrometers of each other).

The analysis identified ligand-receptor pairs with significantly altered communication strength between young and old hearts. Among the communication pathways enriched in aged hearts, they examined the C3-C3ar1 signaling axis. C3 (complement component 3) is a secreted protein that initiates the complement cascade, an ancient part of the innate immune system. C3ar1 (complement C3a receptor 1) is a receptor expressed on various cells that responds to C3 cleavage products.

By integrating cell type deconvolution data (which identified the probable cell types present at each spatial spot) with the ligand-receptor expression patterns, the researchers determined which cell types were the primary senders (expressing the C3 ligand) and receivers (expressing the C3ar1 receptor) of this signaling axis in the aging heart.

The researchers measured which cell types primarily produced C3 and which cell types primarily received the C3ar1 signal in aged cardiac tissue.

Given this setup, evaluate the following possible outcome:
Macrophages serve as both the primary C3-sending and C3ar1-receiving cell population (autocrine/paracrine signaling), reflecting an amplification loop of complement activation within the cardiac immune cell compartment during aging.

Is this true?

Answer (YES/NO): NO